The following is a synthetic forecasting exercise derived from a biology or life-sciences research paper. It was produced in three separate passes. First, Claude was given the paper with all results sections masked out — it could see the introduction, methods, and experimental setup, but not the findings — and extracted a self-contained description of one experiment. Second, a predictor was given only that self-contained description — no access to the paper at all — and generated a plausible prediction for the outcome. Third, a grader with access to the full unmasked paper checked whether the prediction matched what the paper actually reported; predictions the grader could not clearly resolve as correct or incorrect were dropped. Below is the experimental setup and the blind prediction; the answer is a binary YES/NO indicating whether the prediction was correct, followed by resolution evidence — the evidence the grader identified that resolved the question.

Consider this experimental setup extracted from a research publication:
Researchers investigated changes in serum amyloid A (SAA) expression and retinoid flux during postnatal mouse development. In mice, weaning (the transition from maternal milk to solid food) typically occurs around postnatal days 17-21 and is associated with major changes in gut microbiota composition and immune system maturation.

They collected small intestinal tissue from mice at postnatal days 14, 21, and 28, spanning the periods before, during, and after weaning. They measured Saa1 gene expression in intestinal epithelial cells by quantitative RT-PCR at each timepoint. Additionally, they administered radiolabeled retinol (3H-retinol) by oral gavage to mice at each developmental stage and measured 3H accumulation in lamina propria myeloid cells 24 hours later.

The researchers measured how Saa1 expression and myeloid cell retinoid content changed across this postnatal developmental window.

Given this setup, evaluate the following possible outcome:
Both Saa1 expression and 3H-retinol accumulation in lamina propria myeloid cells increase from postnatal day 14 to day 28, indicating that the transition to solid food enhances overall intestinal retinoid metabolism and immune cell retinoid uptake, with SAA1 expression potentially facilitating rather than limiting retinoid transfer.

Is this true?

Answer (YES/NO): YES